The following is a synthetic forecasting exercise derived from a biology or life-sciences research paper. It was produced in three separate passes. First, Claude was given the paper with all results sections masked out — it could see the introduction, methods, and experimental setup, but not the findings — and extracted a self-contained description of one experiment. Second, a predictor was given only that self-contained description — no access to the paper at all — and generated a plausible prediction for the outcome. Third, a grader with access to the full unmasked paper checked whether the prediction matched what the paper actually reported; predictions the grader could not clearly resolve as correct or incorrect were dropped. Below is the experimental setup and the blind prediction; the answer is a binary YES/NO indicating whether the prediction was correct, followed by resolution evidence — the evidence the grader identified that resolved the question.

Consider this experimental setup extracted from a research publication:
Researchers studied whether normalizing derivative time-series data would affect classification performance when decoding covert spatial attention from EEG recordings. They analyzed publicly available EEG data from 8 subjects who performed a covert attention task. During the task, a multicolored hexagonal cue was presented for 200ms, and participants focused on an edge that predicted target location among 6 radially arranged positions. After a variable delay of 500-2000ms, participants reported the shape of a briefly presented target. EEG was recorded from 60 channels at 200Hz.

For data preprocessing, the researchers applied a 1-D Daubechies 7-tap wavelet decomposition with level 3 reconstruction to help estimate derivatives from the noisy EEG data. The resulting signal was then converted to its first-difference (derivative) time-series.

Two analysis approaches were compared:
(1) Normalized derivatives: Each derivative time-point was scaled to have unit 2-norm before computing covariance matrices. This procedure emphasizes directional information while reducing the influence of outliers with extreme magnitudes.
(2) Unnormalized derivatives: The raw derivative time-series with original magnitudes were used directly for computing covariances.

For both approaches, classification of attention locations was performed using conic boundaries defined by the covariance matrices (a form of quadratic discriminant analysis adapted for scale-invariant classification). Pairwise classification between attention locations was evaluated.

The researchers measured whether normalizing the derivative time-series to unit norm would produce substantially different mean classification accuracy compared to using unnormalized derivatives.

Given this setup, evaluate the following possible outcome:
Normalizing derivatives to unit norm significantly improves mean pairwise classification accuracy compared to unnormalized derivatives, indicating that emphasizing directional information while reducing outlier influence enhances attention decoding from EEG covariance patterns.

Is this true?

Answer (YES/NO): NO